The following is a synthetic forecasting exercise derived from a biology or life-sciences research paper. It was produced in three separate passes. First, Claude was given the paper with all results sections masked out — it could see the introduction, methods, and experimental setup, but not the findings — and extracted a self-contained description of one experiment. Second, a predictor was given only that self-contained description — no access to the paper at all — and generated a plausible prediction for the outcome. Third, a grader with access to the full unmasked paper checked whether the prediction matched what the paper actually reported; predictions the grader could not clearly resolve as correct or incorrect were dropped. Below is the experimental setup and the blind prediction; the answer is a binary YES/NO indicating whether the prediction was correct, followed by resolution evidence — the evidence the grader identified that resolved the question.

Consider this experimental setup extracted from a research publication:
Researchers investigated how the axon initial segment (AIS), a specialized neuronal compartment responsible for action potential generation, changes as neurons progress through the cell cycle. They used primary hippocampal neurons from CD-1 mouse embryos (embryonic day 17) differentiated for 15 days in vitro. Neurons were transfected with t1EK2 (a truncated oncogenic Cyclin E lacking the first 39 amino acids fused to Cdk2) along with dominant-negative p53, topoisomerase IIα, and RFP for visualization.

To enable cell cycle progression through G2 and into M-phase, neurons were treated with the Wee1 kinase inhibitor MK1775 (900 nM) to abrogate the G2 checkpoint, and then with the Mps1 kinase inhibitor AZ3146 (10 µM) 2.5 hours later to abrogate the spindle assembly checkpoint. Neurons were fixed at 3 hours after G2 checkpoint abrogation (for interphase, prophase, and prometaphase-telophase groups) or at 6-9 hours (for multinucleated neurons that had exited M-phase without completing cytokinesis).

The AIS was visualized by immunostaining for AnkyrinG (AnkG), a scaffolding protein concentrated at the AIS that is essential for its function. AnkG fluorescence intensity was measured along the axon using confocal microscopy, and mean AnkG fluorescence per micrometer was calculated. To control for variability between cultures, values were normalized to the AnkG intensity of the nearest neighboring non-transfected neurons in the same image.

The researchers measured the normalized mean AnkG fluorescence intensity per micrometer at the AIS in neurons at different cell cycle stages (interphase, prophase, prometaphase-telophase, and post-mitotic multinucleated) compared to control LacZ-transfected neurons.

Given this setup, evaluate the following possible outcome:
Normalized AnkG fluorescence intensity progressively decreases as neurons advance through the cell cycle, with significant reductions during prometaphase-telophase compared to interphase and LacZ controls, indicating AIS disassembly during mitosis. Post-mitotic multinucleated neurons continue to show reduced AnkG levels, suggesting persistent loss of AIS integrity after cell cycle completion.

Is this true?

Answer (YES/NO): NO